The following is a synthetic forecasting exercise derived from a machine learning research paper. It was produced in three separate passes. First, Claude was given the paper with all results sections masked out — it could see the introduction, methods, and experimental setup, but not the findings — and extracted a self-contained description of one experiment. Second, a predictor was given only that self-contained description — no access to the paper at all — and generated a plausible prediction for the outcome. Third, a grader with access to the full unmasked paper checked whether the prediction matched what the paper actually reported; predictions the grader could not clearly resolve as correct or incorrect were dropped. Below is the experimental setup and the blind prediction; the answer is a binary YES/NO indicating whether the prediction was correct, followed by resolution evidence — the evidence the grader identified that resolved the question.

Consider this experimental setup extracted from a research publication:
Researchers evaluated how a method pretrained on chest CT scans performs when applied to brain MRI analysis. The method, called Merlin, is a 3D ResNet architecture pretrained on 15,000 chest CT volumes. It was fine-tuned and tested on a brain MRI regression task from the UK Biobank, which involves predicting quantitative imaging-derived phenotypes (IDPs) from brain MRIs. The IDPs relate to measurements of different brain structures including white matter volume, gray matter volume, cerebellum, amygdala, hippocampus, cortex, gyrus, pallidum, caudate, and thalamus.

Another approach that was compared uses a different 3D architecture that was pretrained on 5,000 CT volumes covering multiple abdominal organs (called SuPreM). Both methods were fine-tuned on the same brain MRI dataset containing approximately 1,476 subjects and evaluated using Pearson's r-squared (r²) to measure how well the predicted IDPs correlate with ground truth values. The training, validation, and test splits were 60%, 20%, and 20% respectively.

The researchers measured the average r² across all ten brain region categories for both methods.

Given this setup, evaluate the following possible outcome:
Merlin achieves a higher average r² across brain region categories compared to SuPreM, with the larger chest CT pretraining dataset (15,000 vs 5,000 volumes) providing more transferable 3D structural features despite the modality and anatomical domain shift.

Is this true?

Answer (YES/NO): NO